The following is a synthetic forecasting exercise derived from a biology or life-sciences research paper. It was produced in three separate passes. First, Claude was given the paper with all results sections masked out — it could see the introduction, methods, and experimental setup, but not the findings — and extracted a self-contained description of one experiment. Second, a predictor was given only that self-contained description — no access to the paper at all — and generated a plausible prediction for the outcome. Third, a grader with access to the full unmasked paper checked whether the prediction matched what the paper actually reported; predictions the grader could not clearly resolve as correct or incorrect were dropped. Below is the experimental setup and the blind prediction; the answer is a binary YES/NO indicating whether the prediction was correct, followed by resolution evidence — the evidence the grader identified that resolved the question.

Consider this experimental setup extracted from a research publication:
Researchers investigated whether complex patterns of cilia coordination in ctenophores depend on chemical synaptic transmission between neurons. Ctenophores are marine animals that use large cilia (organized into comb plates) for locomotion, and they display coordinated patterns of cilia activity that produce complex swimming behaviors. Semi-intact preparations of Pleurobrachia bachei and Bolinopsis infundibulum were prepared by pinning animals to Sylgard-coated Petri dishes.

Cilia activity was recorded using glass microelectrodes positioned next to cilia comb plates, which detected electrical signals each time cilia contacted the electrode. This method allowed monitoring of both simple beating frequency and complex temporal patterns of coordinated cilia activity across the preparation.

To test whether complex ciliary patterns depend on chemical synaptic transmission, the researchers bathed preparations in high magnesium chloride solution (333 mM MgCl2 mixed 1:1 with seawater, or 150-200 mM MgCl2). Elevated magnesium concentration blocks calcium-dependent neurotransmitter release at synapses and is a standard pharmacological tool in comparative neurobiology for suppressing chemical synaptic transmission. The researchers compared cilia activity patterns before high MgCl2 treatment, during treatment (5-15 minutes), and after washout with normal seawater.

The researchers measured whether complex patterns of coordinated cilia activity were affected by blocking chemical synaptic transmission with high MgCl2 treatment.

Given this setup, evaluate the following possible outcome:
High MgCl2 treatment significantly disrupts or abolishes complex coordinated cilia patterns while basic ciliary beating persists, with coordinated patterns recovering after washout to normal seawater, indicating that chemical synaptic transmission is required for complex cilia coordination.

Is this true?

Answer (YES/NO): YES